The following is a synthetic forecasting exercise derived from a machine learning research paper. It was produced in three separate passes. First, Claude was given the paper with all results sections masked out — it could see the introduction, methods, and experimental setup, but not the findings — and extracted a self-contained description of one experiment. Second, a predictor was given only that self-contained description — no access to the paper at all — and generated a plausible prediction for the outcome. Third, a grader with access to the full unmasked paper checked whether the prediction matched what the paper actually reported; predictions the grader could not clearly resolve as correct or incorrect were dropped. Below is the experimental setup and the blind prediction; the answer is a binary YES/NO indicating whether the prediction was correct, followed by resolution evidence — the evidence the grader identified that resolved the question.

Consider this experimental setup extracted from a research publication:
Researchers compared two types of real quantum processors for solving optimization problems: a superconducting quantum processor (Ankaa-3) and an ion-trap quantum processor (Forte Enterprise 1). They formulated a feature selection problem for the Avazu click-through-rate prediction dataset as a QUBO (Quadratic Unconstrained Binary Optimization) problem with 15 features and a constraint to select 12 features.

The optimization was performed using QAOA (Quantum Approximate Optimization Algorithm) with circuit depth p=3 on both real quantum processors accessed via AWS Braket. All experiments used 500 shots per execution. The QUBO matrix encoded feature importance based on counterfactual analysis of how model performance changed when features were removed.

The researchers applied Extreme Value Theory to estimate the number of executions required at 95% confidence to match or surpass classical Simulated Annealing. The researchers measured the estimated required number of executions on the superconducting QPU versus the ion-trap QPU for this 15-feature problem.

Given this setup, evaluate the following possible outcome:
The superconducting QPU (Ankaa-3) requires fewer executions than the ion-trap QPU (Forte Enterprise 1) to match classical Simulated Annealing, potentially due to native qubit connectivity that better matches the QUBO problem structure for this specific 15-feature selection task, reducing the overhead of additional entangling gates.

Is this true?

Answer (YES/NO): YES